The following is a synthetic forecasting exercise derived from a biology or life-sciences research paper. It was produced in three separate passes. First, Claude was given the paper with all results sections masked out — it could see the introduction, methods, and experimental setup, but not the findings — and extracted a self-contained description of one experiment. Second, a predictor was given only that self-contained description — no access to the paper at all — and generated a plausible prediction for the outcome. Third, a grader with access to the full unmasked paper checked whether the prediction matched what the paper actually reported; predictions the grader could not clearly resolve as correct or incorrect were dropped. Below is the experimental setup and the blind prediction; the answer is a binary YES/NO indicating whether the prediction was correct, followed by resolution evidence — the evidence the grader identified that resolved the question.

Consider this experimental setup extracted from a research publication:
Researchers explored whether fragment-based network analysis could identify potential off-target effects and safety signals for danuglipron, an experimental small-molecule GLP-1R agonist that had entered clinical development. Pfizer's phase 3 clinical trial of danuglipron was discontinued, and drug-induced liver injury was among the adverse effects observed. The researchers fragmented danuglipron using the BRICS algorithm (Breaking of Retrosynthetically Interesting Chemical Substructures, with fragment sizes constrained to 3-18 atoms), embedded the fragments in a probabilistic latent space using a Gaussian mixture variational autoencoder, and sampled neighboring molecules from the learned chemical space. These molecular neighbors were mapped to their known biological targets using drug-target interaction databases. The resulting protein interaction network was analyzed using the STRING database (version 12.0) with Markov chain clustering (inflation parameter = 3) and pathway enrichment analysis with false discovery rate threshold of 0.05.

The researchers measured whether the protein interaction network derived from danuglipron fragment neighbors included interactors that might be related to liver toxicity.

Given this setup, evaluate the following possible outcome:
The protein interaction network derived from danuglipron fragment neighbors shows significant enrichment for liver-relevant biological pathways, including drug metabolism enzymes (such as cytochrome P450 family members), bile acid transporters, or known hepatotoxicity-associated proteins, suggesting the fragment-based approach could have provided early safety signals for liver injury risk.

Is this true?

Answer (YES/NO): YES